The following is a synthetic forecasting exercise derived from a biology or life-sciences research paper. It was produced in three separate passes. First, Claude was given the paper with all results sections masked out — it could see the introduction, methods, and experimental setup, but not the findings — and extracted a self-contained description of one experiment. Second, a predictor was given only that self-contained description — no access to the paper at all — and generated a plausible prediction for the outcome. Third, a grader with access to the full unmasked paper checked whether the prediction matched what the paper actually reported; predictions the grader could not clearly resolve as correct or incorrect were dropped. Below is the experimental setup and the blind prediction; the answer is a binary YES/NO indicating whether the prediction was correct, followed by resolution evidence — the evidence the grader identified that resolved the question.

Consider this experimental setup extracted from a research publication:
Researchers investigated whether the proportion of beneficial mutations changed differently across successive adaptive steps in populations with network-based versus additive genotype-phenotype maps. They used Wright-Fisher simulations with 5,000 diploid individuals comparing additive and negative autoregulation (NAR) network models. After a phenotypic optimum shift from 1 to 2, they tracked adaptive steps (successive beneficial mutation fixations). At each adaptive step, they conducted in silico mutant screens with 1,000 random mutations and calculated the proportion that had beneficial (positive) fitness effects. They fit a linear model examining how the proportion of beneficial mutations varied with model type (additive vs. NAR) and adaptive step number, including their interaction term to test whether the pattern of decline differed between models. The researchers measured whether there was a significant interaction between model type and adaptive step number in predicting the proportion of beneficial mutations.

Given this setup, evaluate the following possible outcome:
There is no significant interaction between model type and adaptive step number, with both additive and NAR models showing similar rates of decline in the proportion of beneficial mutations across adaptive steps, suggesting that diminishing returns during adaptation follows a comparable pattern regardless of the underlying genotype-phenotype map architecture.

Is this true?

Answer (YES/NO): NO